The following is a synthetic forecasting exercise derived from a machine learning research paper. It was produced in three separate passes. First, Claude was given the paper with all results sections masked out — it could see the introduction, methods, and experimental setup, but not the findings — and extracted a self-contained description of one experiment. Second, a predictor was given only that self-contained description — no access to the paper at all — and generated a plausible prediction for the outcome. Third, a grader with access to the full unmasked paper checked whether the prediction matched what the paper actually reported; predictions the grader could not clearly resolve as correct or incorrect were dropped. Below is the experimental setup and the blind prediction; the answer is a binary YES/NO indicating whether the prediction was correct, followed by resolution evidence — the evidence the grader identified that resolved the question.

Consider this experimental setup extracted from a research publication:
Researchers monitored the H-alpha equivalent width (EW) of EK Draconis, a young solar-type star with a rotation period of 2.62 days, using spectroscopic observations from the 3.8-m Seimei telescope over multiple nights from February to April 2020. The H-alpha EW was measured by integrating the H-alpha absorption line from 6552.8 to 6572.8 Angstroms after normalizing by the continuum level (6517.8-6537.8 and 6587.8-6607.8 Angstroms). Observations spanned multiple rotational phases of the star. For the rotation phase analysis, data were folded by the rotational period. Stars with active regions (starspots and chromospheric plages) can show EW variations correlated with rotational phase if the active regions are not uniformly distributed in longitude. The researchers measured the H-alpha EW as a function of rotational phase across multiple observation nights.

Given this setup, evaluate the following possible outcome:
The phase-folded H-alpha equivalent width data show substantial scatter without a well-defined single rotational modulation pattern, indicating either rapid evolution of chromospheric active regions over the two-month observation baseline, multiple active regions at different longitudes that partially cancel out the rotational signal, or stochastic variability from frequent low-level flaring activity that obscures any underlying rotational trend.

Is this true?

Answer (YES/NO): NO